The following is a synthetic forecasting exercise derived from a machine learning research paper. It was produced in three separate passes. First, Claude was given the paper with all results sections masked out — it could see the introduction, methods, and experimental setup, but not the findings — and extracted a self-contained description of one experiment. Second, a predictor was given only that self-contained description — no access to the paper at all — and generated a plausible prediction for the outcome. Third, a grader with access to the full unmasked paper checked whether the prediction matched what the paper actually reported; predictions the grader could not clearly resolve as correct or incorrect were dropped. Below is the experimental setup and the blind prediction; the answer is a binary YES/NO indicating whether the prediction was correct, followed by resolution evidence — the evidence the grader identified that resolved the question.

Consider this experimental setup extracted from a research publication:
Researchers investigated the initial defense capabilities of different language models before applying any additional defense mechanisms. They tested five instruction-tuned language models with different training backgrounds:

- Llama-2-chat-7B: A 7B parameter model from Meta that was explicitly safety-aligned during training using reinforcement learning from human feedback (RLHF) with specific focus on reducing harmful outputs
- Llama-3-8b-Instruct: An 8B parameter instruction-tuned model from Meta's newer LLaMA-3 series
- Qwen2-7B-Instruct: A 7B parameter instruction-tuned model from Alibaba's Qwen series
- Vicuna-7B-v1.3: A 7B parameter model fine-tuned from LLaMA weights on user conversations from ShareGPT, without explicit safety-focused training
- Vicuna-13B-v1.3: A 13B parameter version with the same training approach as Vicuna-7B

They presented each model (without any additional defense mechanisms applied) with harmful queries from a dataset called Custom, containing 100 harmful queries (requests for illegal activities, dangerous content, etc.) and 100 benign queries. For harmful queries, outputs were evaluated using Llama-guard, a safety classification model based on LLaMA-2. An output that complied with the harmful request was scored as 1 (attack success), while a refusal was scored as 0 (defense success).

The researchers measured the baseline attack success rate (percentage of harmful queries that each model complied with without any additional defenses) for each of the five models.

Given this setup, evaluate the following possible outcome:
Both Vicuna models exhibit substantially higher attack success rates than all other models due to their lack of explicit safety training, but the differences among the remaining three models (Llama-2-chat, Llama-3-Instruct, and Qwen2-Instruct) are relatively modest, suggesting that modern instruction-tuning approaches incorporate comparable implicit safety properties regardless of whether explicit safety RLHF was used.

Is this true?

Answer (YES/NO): NO